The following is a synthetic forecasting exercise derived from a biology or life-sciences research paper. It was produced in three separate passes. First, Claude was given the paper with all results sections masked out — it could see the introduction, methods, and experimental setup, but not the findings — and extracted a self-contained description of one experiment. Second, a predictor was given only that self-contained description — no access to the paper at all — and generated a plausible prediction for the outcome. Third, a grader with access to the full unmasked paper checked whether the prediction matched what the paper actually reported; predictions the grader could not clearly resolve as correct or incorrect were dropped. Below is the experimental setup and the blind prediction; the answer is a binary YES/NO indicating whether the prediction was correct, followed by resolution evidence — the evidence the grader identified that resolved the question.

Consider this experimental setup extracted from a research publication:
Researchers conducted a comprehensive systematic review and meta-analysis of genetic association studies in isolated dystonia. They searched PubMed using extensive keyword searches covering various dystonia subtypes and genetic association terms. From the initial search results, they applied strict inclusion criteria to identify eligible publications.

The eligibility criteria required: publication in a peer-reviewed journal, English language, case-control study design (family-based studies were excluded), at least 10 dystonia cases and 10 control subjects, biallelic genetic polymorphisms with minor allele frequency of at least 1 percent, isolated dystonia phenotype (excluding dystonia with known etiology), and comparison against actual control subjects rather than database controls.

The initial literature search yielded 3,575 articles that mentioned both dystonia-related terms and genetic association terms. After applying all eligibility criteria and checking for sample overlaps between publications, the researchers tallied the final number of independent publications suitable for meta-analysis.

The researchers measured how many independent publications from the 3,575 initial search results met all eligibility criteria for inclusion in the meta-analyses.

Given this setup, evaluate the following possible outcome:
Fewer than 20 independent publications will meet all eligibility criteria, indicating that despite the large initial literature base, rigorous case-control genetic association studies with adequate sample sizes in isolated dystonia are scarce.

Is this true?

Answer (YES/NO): NO